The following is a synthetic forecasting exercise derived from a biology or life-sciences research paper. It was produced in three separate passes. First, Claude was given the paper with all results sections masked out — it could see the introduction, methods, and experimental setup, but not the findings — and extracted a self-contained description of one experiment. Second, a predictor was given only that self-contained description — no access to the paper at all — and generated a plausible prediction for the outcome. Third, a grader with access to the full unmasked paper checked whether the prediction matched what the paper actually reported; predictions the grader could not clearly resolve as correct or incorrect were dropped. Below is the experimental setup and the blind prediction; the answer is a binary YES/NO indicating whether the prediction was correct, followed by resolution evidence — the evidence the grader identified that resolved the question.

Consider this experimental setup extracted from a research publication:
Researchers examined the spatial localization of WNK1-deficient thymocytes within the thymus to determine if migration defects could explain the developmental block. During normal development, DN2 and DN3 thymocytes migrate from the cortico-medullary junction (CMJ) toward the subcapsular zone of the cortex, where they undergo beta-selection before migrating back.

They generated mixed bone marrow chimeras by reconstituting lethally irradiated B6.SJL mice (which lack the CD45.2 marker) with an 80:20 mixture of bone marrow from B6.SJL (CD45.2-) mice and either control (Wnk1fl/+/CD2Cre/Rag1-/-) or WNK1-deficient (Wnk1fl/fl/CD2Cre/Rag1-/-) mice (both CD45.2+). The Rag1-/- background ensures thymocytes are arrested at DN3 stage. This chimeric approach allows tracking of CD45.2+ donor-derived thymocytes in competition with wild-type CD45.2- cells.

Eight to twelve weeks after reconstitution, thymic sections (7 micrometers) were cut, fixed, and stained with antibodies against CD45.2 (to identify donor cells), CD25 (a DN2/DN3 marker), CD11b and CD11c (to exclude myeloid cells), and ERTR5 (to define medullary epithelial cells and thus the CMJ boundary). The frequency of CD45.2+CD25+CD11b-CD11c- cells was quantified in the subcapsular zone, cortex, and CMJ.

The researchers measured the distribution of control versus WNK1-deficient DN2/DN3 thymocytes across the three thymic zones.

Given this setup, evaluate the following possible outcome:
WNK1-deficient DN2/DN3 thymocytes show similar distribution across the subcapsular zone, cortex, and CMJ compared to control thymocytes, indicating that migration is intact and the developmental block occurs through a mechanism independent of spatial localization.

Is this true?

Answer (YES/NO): YES